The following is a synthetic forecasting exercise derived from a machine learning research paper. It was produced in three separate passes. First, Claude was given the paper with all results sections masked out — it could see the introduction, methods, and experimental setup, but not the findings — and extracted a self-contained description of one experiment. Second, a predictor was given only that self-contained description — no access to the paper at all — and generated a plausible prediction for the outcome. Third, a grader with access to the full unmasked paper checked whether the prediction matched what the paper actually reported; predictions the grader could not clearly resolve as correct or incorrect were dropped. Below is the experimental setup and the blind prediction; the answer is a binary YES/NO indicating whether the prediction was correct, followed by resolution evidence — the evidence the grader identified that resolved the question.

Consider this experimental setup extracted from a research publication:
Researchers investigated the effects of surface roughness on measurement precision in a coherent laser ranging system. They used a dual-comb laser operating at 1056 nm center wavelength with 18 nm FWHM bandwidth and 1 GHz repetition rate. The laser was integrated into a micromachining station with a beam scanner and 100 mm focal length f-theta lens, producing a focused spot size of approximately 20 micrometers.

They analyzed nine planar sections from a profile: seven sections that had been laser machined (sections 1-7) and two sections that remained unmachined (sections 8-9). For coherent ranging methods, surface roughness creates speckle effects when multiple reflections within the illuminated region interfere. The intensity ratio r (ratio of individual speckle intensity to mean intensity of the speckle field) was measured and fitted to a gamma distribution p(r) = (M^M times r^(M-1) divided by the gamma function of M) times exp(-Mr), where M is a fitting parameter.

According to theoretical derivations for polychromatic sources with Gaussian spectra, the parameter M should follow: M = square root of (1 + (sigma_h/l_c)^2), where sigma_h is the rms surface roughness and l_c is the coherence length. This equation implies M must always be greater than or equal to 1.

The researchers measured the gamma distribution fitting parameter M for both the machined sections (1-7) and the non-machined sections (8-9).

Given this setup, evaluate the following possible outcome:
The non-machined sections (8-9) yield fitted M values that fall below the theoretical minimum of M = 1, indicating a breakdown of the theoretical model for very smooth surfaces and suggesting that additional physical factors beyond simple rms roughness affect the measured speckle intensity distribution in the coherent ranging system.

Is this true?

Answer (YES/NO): YES